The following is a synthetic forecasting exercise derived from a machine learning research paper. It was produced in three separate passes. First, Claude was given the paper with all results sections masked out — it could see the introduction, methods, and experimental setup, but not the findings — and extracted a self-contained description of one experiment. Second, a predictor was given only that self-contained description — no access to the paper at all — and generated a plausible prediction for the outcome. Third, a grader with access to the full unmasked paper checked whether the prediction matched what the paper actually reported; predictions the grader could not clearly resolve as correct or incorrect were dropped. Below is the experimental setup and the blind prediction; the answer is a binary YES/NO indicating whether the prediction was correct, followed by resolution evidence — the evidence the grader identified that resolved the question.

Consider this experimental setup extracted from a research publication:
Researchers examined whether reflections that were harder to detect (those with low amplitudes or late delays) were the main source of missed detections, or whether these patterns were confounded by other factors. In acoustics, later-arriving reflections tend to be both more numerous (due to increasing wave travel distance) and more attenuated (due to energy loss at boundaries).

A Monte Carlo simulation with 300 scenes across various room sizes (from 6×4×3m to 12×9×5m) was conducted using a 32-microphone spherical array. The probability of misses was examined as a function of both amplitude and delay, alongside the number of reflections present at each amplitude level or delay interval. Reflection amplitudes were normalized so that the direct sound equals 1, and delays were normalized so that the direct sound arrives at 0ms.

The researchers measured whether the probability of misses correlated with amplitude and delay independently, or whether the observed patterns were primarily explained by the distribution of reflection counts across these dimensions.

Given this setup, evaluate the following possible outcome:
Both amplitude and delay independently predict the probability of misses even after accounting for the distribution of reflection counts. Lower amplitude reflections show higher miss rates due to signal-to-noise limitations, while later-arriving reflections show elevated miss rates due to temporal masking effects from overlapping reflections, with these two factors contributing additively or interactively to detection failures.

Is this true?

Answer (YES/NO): NO